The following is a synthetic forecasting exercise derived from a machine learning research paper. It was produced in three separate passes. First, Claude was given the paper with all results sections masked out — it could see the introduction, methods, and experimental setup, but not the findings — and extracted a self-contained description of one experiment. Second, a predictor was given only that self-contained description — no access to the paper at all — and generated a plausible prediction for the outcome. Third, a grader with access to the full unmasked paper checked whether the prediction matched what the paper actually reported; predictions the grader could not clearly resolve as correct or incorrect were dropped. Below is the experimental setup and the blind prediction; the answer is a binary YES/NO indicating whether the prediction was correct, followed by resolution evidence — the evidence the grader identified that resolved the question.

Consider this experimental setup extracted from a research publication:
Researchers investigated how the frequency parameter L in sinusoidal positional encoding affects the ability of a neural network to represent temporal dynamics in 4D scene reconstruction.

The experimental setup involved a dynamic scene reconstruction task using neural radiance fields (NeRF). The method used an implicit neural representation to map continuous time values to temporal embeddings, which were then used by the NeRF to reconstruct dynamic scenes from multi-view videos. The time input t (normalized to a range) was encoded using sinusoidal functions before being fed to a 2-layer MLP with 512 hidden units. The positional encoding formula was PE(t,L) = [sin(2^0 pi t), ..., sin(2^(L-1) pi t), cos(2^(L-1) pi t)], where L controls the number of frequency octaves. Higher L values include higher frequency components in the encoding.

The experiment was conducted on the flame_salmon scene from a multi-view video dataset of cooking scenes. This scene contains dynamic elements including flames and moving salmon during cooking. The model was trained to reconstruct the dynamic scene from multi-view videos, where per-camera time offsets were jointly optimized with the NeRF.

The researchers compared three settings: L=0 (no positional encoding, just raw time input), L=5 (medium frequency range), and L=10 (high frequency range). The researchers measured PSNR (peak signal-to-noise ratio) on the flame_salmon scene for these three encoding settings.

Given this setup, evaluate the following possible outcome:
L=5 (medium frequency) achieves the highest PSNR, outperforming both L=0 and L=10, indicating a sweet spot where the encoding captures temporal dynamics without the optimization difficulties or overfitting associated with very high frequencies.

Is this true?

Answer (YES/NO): NO